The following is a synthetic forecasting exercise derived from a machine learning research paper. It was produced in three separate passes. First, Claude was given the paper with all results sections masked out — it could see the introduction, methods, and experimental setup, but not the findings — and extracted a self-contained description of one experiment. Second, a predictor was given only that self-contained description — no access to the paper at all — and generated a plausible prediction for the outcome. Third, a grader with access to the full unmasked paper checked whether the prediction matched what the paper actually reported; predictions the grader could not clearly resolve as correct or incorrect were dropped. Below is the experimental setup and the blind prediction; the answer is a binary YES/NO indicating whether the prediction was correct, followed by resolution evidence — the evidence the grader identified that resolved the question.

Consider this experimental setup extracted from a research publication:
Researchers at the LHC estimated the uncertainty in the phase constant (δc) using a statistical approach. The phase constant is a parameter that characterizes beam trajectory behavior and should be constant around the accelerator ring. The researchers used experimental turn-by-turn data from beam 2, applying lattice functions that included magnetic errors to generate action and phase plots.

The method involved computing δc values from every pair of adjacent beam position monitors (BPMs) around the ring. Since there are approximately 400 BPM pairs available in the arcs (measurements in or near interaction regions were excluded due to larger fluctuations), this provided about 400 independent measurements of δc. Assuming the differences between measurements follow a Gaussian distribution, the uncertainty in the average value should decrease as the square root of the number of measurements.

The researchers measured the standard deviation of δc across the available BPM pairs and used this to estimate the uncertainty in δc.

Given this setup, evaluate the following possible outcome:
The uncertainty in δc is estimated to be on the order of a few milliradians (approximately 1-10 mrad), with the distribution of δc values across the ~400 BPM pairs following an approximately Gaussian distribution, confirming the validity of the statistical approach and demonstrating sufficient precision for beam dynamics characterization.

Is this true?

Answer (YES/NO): NO